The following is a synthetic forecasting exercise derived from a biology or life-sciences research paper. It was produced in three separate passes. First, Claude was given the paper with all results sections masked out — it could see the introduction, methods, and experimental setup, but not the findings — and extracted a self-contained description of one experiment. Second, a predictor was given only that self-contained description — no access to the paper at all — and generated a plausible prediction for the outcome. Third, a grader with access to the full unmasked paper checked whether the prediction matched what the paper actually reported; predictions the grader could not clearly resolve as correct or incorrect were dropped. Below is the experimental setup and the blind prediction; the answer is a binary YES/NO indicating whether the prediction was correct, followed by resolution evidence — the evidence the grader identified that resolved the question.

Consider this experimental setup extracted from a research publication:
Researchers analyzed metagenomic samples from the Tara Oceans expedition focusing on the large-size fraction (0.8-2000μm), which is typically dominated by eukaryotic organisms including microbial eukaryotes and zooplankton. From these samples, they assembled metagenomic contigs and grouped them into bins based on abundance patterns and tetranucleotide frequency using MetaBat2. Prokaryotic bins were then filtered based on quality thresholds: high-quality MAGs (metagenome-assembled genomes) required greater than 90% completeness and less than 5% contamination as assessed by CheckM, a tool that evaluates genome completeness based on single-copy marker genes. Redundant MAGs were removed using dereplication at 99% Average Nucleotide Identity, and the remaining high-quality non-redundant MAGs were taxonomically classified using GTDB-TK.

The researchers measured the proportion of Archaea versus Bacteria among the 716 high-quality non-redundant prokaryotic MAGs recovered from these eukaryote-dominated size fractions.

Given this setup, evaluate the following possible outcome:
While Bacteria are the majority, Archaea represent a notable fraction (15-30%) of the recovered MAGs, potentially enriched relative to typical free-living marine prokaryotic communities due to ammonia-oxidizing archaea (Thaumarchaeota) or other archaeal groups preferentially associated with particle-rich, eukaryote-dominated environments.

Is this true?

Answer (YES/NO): NO